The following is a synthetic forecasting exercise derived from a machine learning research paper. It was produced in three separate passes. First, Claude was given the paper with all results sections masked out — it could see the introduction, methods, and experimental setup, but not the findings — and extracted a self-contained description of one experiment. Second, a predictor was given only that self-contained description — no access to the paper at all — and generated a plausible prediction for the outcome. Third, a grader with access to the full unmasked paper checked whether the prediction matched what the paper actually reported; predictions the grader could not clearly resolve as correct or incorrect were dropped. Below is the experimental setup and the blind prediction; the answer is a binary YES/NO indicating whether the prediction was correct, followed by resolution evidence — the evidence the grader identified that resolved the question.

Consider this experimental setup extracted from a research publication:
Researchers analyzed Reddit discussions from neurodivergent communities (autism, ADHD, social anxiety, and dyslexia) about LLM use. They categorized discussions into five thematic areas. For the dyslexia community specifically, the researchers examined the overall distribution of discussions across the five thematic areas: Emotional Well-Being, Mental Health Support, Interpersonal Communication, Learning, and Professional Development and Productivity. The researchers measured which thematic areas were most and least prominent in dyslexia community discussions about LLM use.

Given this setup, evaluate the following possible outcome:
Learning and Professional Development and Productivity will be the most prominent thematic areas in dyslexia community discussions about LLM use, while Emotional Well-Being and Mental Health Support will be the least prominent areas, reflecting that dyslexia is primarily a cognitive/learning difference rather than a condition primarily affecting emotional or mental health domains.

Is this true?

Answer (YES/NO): YES